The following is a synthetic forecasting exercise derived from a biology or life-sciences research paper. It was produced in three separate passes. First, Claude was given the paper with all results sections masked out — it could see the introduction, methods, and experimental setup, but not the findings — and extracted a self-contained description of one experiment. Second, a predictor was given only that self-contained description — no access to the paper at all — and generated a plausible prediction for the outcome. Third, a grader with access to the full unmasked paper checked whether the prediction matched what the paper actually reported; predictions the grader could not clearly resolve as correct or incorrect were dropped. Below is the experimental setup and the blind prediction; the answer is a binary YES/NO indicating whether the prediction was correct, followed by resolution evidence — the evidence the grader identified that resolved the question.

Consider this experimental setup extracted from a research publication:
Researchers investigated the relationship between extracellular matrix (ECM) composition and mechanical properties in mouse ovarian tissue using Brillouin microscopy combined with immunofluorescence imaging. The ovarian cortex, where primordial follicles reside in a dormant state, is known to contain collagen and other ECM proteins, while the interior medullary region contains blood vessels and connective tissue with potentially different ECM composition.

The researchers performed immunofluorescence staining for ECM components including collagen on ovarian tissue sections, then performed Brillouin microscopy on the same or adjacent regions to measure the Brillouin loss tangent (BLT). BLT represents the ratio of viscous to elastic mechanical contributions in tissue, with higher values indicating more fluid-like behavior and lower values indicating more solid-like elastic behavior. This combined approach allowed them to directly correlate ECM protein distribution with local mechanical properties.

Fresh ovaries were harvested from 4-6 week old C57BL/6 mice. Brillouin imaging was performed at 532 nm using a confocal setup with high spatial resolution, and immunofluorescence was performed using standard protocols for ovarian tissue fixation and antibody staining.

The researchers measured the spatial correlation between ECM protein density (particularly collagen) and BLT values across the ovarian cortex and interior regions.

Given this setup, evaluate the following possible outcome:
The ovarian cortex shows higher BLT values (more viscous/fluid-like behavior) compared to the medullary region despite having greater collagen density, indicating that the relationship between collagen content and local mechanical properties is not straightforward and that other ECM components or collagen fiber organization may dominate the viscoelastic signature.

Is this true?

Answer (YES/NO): NO